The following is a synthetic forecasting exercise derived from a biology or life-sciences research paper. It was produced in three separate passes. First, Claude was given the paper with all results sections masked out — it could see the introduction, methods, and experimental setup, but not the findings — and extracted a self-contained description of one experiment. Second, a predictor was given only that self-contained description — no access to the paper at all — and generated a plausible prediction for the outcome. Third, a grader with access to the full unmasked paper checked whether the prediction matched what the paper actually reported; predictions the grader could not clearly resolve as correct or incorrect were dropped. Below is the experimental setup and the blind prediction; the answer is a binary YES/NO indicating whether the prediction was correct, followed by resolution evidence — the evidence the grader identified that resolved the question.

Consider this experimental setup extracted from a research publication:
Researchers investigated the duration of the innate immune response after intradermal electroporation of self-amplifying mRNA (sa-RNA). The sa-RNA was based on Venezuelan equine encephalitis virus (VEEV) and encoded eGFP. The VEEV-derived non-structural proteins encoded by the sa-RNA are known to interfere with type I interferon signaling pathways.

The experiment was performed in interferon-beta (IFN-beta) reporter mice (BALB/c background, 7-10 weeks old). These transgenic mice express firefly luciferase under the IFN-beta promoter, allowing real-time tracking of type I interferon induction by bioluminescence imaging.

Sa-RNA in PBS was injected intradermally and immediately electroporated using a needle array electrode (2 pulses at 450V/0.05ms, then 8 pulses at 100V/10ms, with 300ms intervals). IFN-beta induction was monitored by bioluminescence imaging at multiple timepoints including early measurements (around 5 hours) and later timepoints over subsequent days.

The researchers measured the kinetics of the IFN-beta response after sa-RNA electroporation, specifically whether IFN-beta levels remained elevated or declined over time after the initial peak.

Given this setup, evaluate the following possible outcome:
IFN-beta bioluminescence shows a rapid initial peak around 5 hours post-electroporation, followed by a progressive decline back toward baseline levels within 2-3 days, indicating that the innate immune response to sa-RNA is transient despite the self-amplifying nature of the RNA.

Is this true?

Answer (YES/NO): NO